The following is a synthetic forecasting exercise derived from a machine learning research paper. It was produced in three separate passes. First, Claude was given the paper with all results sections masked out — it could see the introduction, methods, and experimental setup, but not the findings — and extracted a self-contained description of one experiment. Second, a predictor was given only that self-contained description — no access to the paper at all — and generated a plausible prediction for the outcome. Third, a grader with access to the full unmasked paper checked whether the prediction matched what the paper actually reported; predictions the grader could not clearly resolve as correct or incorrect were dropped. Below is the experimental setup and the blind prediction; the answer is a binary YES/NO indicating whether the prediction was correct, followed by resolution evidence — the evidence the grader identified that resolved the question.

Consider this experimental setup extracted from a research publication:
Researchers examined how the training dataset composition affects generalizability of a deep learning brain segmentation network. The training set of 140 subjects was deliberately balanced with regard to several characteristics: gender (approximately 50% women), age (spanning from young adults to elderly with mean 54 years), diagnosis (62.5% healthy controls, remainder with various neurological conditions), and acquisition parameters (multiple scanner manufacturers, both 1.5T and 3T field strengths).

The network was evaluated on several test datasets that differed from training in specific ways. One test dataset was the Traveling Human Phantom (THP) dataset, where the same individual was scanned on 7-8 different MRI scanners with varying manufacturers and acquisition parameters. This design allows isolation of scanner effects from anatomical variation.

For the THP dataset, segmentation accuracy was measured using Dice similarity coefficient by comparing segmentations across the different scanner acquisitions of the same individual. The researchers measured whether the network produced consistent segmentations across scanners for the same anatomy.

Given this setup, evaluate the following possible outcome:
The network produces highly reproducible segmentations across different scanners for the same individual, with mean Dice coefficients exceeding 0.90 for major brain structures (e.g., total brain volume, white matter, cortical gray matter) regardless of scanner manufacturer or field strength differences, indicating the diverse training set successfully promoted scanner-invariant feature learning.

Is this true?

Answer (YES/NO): NO